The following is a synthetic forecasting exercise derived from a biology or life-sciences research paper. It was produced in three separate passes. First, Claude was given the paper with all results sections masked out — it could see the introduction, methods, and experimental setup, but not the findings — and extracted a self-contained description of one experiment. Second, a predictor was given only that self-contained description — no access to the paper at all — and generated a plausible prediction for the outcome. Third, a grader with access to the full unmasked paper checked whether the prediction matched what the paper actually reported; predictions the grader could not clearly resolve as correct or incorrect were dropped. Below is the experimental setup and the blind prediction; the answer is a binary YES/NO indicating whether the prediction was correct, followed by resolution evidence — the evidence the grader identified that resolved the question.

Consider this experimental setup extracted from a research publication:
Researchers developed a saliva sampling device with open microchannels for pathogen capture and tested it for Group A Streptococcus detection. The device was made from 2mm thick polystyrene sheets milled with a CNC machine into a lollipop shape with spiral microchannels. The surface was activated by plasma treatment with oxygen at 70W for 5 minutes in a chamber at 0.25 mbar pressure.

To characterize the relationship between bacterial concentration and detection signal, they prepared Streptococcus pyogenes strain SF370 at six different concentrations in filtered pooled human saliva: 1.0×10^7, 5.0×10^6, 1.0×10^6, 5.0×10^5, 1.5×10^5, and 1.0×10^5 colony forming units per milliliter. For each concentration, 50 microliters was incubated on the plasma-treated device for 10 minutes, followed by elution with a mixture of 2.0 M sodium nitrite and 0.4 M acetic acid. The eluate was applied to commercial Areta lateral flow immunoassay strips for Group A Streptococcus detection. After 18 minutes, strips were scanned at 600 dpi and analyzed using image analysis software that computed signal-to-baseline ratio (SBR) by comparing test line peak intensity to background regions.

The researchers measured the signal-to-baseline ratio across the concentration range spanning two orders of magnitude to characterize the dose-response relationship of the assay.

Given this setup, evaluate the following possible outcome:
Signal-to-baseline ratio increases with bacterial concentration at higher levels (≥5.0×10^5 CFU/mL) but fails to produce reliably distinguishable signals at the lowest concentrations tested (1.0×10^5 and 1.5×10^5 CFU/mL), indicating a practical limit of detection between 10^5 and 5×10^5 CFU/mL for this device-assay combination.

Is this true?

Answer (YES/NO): NO